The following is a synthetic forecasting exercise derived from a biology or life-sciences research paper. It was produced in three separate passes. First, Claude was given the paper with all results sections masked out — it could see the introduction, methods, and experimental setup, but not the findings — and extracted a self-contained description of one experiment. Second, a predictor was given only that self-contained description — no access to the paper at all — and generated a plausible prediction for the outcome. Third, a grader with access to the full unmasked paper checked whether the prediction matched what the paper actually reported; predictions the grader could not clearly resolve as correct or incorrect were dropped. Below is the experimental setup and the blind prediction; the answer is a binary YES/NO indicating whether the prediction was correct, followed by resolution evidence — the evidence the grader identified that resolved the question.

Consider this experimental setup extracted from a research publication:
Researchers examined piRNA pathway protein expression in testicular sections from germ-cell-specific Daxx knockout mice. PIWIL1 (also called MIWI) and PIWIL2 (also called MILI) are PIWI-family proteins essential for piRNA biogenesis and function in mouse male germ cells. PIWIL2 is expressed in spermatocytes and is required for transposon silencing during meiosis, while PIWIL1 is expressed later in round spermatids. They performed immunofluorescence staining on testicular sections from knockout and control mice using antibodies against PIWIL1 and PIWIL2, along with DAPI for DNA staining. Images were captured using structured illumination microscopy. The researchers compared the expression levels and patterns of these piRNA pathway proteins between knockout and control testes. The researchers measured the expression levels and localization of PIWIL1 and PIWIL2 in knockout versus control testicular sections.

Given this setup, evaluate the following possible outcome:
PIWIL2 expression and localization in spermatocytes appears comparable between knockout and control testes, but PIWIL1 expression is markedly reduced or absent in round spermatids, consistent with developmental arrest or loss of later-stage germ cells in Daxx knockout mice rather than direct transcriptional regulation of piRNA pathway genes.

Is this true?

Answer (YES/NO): NO